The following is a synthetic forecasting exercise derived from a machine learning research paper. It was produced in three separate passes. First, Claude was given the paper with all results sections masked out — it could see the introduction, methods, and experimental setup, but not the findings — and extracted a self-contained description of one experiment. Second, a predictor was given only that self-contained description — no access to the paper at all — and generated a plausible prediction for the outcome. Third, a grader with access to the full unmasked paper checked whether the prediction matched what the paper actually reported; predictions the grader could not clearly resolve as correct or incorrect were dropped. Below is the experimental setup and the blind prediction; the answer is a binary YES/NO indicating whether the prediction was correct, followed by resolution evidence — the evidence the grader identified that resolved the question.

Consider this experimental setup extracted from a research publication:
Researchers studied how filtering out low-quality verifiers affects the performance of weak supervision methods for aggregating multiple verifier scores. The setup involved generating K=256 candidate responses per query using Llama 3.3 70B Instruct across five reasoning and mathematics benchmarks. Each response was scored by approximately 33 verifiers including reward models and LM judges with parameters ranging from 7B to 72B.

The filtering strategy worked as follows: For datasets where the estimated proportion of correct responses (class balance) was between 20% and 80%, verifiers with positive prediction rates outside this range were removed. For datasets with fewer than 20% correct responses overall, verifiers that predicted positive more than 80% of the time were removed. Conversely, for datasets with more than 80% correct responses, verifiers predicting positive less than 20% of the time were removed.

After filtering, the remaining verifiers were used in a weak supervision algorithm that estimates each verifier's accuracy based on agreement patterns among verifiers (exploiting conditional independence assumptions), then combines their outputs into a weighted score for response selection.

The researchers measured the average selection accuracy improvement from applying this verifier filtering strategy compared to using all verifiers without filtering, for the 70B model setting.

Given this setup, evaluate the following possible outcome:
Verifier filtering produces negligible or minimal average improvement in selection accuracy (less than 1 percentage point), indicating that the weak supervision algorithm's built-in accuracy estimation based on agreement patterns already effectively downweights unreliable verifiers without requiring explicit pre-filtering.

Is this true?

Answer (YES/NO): NO